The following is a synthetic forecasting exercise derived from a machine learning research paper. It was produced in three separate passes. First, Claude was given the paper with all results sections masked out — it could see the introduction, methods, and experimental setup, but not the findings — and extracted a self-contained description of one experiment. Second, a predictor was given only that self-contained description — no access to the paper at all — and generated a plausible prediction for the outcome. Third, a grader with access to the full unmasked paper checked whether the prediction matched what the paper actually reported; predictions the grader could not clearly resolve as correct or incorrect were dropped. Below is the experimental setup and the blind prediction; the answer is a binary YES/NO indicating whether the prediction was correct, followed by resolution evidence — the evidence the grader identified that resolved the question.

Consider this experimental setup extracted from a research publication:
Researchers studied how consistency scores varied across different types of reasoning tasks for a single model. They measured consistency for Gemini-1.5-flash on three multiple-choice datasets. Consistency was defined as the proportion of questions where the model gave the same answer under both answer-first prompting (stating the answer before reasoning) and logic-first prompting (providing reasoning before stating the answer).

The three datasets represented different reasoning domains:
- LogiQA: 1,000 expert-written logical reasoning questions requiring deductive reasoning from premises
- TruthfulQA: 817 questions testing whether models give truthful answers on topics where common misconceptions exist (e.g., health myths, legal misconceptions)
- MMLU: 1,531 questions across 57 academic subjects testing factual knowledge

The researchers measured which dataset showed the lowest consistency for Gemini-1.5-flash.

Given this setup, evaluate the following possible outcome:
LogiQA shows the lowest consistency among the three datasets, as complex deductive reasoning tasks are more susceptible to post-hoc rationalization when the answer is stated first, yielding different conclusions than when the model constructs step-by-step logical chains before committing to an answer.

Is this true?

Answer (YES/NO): YES